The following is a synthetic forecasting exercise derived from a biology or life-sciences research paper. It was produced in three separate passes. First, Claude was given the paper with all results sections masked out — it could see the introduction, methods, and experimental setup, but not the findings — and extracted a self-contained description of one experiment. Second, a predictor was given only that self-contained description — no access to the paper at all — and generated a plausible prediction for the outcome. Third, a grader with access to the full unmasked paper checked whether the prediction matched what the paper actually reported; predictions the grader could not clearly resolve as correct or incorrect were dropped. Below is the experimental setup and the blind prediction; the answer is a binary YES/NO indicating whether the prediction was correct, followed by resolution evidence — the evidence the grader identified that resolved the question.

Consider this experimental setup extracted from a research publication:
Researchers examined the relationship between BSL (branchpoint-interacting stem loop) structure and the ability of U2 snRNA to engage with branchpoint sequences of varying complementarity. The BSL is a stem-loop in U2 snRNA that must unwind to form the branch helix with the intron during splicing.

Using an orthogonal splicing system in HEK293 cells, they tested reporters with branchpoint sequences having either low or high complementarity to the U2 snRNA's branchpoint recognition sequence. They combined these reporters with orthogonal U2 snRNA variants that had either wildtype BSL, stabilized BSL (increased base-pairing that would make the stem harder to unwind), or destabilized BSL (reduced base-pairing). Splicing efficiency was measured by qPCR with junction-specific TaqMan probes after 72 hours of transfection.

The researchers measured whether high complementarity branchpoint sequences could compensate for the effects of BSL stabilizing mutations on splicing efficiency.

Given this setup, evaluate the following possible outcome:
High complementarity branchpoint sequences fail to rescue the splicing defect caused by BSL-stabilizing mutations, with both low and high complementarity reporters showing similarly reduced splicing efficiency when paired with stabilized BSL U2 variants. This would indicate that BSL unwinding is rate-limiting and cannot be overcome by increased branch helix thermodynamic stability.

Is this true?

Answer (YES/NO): NO